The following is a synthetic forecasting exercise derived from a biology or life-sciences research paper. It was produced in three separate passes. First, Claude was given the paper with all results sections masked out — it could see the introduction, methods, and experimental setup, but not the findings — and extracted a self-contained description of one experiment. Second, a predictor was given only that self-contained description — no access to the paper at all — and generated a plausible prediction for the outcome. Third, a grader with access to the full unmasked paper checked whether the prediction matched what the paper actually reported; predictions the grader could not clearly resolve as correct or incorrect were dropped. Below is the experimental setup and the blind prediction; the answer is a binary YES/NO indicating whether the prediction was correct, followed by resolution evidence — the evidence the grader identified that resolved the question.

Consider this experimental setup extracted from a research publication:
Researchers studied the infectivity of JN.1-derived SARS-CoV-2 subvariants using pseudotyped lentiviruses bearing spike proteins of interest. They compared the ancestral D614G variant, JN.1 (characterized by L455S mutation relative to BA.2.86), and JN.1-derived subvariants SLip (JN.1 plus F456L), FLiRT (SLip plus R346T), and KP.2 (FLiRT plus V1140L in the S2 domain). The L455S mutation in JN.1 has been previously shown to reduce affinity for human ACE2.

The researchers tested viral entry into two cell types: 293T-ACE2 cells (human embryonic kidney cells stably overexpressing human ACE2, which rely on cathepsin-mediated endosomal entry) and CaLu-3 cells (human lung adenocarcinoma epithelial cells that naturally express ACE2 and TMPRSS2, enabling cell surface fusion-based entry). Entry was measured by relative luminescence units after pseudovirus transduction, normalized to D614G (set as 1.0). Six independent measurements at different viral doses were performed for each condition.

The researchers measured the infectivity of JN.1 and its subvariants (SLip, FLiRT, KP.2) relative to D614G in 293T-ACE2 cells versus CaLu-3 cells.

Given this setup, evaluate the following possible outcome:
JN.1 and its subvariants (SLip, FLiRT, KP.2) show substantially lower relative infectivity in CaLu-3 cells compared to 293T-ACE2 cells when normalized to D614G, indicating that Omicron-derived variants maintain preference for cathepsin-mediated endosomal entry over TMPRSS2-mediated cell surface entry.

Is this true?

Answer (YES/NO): YES